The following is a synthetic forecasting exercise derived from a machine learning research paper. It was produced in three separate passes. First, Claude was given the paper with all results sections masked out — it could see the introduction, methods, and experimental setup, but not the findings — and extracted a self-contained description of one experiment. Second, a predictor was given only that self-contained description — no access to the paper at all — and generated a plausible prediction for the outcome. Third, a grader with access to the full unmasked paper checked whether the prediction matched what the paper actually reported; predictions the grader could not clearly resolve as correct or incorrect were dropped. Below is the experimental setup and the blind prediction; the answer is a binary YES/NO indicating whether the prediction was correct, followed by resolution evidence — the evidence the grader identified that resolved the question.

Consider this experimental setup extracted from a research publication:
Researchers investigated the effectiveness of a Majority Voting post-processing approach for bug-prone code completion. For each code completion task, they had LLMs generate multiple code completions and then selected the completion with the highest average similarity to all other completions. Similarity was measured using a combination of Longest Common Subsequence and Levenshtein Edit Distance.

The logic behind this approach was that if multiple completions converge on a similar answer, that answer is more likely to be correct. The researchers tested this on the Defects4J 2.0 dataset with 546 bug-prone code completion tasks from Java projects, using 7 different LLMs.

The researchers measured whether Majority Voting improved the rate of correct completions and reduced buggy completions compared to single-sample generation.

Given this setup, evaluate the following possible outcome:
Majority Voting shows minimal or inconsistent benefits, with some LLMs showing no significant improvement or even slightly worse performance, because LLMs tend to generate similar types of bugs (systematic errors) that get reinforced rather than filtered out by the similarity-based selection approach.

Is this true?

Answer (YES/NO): YES